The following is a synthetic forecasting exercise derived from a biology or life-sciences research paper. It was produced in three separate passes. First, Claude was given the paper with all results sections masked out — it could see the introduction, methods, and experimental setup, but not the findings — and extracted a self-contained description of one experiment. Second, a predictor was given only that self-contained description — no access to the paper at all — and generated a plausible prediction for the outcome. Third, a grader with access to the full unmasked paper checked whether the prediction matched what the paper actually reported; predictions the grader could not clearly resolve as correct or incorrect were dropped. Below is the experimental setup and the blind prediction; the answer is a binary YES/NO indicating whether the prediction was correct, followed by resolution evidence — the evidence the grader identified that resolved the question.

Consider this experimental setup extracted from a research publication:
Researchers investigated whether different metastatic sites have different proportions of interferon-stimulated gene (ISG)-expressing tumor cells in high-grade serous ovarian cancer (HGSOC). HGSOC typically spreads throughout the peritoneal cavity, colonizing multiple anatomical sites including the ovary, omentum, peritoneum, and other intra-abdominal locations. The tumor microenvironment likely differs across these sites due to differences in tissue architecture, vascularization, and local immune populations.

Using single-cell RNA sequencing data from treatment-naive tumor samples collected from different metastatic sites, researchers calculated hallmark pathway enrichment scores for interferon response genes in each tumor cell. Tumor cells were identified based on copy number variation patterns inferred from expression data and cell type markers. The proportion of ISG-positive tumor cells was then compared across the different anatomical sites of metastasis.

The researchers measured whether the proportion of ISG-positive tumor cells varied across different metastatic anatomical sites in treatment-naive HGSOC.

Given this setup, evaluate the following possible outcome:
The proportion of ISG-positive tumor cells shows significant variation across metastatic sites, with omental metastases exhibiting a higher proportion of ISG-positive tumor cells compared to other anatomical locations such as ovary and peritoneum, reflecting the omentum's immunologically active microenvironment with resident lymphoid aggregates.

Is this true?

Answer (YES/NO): NO